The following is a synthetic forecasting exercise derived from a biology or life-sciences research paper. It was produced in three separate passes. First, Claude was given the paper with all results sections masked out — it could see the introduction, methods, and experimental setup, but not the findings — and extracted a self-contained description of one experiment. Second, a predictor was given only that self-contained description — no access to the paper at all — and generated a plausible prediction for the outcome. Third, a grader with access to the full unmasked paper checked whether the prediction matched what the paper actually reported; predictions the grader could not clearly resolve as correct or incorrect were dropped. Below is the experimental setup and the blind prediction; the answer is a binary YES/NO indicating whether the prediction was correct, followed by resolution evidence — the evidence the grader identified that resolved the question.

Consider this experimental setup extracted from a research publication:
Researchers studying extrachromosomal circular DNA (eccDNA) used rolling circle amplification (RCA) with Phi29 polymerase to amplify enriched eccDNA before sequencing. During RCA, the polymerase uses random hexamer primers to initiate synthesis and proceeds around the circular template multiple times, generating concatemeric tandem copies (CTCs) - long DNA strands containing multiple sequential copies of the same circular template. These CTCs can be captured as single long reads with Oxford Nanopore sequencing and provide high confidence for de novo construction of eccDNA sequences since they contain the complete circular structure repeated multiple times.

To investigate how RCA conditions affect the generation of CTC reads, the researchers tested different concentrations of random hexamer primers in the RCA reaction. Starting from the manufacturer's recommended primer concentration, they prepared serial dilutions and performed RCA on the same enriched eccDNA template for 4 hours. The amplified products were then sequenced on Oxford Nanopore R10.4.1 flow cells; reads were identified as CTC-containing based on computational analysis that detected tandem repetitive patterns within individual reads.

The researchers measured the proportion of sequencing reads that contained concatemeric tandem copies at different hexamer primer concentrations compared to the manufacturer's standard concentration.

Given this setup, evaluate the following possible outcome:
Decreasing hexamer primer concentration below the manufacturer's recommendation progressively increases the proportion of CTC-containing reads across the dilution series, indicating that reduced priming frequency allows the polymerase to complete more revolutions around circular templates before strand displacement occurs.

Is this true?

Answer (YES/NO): YES